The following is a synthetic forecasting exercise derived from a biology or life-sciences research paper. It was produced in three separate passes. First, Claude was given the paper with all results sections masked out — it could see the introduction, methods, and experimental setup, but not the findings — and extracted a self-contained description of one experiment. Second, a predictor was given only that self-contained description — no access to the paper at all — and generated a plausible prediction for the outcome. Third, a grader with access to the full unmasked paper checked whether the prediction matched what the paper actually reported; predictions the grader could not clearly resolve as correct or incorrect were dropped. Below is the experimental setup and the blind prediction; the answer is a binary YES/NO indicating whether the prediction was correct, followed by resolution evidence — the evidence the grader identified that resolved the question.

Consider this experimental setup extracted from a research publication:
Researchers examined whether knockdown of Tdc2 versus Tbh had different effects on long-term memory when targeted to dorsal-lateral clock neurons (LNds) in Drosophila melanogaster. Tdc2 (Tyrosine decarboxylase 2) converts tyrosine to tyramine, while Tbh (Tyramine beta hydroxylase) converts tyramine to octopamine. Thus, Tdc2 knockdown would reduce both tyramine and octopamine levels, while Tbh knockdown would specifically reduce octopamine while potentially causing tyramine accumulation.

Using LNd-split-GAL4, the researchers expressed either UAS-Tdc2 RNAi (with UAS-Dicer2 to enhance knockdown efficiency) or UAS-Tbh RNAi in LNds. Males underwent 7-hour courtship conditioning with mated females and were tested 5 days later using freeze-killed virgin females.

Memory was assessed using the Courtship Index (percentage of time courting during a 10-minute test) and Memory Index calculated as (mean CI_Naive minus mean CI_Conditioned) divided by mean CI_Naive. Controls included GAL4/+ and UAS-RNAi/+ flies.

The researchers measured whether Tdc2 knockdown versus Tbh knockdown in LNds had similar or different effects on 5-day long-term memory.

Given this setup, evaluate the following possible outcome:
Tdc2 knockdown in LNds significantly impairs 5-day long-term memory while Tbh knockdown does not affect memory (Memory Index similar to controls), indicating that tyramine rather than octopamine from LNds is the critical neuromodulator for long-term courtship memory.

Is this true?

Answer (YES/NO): NO